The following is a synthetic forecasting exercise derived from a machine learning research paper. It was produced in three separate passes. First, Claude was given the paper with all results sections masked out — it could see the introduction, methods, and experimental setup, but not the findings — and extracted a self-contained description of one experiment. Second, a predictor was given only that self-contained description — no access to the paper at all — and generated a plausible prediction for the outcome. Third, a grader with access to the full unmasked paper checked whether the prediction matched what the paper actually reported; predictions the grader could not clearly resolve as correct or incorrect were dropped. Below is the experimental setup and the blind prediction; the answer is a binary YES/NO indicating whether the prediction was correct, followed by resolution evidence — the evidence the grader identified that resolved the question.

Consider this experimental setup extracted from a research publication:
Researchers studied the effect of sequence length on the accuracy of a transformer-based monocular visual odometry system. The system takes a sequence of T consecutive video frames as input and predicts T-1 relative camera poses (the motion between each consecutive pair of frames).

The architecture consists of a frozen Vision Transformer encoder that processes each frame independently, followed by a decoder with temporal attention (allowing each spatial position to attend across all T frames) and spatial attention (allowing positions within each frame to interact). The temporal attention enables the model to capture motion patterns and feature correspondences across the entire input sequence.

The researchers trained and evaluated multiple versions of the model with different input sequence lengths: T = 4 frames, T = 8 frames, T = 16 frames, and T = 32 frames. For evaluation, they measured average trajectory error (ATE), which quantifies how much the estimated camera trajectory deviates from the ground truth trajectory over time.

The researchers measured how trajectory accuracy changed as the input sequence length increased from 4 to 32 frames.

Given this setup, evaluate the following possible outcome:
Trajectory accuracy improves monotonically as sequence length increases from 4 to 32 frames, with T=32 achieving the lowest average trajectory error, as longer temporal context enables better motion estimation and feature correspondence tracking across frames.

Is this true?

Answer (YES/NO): NO